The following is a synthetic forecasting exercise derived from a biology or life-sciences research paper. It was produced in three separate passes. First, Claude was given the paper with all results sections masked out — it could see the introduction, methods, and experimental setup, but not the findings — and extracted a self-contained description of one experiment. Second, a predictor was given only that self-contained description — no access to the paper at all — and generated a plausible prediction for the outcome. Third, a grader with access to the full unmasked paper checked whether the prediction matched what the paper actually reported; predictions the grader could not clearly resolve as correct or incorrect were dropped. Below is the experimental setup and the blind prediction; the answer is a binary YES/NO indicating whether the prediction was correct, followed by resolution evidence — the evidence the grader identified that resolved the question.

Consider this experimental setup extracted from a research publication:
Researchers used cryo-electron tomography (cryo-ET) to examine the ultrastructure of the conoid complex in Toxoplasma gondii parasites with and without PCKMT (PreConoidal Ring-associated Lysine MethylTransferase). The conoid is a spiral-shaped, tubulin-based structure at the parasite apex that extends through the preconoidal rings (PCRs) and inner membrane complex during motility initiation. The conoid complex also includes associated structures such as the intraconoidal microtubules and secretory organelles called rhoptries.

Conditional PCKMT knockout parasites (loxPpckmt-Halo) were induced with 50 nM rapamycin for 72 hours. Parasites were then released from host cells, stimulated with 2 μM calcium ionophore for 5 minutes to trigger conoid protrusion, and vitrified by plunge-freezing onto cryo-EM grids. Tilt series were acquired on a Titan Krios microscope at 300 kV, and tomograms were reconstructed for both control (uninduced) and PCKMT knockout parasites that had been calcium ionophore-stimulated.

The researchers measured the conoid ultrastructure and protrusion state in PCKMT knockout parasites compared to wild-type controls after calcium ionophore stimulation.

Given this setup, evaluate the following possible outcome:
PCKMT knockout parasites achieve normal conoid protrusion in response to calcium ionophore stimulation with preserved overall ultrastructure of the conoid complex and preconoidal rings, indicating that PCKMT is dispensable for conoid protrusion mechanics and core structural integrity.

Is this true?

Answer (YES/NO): NO